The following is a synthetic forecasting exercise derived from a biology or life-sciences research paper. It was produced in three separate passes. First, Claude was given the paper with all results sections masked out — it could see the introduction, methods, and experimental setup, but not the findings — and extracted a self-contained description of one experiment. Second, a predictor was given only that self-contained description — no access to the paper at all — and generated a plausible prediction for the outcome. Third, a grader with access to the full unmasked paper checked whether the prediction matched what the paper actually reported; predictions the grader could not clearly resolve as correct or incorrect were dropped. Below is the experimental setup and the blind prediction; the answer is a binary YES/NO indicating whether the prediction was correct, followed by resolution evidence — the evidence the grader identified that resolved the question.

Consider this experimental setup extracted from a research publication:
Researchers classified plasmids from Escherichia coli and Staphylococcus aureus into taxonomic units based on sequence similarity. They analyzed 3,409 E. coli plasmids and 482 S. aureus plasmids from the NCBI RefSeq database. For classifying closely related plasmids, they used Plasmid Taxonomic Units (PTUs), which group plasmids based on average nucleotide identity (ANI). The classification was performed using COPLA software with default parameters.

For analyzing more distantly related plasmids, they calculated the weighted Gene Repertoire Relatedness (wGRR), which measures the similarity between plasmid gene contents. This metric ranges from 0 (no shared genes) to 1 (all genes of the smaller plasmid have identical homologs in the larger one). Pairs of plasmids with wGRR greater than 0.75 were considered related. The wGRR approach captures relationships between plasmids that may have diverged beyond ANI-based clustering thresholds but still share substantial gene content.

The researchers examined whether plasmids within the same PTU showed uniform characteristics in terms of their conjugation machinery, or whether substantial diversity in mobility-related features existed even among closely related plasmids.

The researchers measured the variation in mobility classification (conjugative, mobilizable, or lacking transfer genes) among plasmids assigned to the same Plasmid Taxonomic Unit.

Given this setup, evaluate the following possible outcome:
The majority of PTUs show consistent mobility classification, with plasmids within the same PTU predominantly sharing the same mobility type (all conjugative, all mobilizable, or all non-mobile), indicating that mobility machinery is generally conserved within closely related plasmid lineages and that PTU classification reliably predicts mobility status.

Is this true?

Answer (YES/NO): YES